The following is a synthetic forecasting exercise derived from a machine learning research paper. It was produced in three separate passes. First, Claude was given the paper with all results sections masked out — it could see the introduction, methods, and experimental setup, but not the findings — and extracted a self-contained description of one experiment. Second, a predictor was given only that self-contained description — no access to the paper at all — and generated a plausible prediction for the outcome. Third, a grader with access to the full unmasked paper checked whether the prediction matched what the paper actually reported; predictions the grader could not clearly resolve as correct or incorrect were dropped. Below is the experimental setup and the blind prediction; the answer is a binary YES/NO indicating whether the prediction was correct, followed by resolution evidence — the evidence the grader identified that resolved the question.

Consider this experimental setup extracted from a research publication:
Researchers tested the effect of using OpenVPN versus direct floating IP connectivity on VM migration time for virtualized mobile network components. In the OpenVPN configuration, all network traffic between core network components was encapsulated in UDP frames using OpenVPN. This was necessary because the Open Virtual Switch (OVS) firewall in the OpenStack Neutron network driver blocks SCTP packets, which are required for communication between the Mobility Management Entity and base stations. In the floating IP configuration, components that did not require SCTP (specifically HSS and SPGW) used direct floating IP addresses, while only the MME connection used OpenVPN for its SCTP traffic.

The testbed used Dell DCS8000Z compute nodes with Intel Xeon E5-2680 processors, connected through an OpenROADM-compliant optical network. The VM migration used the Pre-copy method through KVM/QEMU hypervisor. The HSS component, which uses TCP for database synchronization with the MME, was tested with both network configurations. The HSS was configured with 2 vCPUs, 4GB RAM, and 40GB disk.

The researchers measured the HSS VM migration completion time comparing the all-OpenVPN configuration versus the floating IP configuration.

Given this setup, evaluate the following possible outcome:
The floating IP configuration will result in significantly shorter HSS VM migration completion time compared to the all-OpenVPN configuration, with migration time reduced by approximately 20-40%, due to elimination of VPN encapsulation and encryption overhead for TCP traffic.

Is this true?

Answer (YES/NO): NO